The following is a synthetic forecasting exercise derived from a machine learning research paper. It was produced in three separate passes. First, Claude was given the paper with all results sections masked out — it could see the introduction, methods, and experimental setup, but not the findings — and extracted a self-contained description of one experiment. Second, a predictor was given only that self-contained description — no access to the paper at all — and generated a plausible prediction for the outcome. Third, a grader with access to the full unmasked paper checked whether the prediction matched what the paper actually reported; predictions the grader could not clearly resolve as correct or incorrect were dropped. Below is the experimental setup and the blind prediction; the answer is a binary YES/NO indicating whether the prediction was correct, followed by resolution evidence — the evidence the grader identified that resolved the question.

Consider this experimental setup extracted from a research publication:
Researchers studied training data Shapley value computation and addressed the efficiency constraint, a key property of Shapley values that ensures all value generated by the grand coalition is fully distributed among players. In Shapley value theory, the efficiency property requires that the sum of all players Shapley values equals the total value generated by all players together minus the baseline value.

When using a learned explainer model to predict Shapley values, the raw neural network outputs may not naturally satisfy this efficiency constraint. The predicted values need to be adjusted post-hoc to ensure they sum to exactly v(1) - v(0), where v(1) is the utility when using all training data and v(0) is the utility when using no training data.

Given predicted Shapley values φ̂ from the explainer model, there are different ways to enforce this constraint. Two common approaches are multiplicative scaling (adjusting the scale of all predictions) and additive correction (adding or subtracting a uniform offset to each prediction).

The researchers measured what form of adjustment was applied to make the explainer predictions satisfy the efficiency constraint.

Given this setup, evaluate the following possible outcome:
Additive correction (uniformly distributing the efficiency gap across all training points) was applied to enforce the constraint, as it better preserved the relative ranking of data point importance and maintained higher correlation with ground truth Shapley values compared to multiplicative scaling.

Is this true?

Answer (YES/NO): NO